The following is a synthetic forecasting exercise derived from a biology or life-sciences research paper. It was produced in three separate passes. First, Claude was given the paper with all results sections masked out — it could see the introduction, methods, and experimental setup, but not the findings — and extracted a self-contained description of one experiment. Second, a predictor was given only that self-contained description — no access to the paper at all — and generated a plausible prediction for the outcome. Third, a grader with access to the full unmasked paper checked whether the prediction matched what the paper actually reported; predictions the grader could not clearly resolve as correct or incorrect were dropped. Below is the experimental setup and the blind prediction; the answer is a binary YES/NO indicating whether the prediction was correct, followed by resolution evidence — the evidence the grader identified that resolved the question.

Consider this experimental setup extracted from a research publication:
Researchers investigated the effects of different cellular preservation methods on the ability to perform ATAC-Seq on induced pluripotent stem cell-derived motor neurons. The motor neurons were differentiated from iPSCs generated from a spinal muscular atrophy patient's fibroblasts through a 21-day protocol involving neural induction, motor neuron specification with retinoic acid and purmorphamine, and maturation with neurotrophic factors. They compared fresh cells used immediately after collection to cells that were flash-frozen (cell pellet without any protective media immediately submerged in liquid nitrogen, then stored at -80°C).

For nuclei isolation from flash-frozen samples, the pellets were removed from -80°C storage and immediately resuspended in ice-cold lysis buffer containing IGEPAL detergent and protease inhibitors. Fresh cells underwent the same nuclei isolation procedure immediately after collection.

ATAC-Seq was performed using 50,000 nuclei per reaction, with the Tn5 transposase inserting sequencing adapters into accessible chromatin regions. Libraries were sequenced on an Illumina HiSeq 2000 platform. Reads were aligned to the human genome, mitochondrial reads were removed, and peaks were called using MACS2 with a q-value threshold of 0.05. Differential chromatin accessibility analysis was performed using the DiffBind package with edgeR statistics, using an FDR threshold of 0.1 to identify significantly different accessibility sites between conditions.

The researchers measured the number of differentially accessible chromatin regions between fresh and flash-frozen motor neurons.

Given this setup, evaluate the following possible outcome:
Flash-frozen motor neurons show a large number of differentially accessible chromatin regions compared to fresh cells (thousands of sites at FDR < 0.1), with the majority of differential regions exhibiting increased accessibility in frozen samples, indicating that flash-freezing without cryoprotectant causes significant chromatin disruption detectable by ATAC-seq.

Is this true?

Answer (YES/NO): NO